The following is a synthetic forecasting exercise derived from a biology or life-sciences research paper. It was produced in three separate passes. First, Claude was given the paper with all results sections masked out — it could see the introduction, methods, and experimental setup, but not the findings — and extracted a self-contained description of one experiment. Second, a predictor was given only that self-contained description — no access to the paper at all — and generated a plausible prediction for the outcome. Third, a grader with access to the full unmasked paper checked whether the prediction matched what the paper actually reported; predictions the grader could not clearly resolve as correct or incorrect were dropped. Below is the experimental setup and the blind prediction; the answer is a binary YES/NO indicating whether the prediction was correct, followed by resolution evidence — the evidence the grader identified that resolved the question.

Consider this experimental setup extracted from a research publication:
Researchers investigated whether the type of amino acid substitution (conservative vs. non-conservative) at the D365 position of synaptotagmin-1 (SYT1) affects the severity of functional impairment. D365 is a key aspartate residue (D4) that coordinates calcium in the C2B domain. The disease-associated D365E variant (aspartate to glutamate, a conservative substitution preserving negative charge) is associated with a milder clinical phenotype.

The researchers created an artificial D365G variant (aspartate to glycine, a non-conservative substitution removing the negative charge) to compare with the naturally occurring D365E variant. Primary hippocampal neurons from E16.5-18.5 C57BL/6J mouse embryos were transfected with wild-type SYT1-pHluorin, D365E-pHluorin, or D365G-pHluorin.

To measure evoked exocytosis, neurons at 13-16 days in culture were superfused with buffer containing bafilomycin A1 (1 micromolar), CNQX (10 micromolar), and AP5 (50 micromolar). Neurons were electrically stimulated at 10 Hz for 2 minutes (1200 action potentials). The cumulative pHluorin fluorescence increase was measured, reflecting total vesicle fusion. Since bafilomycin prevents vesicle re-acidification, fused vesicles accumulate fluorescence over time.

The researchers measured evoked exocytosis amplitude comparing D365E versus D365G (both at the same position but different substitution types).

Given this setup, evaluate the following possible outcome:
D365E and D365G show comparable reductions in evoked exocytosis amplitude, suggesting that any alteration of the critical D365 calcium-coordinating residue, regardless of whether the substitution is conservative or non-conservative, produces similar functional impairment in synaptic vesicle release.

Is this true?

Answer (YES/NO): NO